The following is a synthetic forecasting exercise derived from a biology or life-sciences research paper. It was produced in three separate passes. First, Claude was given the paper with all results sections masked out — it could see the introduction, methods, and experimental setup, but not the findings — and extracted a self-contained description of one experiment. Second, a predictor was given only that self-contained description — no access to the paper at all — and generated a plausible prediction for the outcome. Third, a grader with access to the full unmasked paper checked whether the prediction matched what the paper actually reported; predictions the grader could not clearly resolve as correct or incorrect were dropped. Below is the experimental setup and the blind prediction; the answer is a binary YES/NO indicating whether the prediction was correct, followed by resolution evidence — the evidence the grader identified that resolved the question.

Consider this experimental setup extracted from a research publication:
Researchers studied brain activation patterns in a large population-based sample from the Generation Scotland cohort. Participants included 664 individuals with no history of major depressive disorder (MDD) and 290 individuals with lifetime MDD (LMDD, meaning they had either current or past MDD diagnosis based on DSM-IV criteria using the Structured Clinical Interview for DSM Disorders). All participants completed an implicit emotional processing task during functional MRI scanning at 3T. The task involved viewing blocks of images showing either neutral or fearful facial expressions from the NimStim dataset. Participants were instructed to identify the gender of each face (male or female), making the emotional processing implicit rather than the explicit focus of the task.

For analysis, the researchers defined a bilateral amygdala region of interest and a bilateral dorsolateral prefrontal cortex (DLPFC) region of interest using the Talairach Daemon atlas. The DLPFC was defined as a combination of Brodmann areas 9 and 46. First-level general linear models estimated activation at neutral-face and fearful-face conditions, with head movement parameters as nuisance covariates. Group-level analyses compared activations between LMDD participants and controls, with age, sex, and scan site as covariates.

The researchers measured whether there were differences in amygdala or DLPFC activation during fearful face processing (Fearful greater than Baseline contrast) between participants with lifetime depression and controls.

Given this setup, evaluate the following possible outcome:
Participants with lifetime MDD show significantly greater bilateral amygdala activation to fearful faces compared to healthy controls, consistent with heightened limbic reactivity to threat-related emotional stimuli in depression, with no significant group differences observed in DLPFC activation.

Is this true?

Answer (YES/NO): NO